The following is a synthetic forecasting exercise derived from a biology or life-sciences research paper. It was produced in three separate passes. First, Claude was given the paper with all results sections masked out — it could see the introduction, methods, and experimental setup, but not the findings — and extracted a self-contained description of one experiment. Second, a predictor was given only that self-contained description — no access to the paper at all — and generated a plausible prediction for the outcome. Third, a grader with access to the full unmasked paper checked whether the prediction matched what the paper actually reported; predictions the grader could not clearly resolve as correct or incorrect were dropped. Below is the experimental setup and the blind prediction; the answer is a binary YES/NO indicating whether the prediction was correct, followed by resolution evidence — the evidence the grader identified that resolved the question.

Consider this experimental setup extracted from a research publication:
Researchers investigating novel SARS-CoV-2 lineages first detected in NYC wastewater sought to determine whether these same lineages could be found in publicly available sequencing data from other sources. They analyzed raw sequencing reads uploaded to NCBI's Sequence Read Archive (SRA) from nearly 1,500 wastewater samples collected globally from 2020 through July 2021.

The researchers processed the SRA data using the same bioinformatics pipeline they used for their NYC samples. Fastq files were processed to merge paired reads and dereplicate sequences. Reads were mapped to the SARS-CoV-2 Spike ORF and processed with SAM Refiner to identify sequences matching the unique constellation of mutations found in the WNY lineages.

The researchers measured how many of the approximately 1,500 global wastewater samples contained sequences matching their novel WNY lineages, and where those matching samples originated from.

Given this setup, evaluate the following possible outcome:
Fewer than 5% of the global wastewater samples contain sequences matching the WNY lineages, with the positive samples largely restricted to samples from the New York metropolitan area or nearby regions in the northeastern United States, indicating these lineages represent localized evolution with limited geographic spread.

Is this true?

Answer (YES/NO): YES